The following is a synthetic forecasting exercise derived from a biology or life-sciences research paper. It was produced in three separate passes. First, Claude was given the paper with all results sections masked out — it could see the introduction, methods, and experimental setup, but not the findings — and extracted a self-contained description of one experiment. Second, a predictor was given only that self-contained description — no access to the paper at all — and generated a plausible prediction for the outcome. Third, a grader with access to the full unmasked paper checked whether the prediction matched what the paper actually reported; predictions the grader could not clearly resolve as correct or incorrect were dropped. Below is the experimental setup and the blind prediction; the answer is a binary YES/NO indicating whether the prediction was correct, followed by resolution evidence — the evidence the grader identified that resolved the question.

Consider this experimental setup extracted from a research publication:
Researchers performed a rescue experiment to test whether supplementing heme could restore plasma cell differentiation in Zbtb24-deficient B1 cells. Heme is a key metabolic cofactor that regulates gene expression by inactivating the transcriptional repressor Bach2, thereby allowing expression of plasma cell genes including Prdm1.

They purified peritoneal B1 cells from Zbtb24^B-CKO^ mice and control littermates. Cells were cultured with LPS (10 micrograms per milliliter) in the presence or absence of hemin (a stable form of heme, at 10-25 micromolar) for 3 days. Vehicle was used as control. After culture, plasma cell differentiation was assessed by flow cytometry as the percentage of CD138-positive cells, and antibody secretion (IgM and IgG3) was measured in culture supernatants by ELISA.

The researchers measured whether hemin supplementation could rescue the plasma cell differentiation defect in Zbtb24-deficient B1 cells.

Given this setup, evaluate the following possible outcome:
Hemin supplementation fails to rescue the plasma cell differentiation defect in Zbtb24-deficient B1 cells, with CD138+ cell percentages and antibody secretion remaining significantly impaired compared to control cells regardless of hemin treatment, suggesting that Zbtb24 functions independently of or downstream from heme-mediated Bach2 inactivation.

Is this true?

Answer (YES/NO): NO